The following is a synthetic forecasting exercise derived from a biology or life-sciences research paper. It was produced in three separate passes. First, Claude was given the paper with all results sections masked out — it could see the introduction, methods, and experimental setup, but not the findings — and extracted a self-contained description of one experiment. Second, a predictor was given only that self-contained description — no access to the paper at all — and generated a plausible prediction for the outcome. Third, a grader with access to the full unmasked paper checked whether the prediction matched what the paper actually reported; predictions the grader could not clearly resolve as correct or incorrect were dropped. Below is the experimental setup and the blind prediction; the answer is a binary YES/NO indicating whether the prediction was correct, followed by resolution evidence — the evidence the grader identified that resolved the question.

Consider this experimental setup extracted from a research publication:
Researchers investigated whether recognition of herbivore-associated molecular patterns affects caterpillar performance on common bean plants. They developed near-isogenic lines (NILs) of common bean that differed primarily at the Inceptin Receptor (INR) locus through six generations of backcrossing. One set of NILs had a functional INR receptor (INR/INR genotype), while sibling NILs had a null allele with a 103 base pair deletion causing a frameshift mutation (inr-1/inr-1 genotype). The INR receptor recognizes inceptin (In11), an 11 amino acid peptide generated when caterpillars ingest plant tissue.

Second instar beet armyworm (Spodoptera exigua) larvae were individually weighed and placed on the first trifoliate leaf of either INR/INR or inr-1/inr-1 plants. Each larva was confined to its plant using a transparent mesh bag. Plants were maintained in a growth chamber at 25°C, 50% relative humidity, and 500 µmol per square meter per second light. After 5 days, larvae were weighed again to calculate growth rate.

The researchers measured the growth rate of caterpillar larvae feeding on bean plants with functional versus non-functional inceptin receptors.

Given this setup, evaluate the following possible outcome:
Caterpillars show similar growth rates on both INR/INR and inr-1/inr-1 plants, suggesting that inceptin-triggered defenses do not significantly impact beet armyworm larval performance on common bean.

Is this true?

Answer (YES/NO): NO